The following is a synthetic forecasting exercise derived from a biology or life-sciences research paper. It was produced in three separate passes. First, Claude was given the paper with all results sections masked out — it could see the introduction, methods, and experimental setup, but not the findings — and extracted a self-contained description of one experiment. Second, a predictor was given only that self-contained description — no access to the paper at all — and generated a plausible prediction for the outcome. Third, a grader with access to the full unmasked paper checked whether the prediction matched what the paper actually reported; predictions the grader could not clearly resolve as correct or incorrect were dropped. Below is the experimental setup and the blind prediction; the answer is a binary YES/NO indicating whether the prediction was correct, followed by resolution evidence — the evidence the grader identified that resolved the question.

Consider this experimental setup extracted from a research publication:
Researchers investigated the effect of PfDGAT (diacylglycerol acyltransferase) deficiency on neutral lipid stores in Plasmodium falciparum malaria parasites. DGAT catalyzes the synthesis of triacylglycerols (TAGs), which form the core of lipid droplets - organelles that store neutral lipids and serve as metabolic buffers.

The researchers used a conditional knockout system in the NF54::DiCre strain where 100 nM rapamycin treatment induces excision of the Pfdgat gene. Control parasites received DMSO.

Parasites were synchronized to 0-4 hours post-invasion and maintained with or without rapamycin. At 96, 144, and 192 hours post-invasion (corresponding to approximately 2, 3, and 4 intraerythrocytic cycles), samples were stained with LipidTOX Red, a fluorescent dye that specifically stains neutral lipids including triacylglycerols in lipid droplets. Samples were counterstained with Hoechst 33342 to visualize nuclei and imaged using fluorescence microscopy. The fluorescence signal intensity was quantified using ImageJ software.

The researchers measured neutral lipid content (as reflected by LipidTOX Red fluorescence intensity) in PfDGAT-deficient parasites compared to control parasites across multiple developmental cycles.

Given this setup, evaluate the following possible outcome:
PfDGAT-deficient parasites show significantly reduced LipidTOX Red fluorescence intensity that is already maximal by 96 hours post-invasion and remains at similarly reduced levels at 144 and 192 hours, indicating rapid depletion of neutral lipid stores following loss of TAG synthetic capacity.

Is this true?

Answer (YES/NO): NO